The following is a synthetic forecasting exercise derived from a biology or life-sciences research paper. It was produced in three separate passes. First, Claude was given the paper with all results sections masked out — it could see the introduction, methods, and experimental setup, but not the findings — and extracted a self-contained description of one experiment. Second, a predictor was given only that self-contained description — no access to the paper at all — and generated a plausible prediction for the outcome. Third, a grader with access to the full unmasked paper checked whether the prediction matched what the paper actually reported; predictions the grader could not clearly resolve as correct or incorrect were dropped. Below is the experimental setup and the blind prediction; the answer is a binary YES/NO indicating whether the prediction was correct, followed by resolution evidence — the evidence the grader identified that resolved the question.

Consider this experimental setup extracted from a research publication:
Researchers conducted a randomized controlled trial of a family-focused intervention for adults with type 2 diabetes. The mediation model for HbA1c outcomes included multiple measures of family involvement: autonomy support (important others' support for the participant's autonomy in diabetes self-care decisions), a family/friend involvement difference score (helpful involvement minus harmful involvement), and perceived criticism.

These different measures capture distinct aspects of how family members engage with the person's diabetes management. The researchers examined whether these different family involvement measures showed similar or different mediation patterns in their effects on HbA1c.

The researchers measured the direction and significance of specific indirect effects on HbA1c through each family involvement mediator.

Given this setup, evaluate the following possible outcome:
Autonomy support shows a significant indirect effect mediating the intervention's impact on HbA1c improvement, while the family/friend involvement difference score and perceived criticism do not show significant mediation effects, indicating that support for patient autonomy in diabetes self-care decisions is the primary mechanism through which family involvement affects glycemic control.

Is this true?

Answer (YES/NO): YES